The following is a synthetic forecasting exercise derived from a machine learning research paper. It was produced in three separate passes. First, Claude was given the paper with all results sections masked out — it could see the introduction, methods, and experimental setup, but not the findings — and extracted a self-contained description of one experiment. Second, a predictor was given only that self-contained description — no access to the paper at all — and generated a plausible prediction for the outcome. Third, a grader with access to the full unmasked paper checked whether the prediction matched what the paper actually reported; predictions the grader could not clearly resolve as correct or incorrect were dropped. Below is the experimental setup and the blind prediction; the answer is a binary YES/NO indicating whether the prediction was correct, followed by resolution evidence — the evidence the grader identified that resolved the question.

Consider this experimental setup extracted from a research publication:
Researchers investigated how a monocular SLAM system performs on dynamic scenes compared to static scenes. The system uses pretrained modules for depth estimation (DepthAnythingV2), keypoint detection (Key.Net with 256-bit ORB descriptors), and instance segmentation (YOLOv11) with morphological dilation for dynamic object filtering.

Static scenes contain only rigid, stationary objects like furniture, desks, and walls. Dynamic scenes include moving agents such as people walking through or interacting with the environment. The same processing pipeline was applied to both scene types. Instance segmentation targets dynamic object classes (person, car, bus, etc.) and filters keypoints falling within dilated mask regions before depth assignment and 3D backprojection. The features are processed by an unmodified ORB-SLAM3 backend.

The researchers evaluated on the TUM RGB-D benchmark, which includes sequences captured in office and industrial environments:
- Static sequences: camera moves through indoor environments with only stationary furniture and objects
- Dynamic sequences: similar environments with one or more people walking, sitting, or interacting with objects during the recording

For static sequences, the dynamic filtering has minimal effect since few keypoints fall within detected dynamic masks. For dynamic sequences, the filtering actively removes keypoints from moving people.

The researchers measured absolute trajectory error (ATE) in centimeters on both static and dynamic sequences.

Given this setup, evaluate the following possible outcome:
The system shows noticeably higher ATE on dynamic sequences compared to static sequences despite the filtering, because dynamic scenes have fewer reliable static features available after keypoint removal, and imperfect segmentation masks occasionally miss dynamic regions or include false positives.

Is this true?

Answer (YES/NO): NO